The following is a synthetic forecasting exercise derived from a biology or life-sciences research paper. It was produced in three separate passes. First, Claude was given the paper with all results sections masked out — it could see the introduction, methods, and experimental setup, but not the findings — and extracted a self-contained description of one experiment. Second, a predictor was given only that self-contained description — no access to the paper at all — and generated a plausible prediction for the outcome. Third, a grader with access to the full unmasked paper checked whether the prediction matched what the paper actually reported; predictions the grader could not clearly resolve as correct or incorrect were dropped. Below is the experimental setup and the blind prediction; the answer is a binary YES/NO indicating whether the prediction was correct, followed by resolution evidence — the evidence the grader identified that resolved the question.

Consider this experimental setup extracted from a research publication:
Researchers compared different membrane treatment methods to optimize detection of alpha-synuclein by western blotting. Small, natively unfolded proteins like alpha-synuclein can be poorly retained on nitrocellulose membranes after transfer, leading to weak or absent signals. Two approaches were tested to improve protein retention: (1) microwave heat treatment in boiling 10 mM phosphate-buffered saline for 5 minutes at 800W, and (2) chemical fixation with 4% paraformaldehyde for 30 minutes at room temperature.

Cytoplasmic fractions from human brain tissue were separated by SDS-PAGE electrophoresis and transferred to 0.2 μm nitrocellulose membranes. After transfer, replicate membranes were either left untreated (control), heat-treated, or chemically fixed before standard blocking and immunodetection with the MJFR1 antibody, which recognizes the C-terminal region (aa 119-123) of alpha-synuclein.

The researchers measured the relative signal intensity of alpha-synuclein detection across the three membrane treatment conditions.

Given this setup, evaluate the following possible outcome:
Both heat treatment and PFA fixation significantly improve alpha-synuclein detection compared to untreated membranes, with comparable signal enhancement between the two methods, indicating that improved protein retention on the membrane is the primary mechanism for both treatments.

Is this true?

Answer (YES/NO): NO